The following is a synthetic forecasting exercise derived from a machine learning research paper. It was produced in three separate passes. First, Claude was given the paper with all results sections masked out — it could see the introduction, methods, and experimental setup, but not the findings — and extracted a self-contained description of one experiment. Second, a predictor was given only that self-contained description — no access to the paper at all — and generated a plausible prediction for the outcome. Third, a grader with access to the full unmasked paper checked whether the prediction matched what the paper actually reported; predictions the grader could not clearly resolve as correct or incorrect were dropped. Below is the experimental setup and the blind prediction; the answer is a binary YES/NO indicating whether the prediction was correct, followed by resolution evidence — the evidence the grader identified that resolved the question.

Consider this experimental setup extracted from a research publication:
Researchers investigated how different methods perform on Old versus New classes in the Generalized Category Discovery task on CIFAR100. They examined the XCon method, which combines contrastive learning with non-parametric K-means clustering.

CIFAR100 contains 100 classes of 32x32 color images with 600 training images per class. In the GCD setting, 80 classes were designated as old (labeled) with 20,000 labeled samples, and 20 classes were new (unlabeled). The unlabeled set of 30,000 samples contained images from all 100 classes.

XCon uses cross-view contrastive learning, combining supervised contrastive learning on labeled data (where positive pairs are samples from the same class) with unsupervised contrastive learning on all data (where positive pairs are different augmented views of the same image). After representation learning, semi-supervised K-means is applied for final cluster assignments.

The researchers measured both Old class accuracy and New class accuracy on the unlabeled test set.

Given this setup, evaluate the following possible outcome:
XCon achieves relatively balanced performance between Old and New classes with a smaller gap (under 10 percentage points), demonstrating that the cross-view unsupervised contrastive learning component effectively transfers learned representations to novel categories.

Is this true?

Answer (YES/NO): NO